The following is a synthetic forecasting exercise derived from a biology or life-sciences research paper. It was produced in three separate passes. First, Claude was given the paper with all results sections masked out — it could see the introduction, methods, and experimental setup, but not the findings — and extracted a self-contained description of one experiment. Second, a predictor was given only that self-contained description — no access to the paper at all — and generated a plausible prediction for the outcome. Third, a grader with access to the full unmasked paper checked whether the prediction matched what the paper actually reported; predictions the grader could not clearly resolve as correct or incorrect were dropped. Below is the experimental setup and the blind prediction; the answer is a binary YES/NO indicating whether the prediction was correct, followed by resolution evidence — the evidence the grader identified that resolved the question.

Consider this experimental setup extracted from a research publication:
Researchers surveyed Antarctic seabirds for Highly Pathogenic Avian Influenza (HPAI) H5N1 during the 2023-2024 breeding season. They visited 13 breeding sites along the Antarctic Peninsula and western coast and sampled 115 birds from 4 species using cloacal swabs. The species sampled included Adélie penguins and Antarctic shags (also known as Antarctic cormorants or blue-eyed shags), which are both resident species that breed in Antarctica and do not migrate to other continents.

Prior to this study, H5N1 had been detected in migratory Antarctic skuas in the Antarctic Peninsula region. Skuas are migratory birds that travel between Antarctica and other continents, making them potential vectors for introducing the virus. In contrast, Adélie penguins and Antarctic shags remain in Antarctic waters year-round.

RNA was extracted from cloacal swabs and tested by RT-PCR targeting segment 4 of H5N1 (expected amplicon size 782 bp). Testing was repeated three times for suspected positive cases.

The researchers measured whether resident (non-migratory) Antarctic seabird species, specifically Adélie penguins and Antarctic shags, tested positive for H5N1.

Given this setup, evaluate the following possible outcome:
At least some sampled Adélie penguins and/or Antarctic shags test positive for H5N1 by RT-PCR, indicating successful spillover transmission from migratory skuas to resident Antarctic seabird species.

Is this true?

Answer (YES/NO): YES